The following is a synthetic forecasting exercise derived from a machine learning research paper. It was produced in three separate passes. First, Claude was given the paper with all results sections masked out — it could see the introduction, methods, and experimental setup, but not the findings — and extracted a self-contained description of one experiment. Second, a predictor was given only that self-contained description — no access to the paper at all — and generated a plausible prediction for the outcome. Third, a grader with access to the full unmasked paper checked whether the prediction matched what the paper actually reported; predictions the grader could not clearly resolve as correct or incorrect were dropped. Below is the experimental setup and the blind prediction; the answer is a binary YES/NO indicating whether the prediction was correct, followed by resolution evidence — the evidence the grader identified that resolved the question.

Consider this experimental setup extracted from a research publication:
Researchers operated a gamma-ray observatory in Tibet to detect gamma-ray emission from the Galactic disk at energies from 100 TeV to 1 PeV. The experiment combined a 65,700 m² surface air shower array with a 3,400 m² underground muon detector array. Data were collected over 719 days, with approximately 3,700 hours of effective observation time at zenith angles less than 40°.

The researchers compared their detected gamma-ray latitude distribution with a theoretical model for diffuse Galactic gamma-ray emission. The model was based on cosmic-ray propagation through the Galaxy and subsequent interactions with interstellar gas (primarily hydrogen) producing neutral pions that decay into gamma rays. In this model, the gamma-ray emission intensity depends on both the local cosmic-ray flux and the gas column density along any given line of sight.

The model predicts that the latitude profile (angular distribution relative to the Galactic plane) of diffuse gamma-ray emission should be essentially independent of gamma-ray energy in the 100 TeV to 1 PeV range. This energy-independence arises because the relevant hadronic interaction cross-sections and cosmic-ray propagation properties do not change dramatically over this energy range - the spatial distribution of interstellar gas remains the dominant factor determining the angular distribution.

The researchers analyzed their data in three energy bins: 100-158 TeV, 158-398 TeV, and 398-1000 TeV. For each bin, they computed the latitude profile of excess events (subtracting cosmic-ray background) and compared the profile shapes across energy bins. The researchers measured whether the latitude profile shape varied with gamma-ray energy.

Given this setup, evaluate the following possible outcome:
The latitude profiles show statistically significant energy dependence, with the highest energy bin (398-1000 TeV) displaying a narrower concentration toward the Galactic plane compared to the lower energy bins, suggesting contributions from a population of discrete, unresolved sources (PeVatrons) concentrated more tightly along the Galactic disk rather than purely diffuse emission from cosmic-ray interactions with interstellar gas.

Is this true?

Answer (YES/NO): NO